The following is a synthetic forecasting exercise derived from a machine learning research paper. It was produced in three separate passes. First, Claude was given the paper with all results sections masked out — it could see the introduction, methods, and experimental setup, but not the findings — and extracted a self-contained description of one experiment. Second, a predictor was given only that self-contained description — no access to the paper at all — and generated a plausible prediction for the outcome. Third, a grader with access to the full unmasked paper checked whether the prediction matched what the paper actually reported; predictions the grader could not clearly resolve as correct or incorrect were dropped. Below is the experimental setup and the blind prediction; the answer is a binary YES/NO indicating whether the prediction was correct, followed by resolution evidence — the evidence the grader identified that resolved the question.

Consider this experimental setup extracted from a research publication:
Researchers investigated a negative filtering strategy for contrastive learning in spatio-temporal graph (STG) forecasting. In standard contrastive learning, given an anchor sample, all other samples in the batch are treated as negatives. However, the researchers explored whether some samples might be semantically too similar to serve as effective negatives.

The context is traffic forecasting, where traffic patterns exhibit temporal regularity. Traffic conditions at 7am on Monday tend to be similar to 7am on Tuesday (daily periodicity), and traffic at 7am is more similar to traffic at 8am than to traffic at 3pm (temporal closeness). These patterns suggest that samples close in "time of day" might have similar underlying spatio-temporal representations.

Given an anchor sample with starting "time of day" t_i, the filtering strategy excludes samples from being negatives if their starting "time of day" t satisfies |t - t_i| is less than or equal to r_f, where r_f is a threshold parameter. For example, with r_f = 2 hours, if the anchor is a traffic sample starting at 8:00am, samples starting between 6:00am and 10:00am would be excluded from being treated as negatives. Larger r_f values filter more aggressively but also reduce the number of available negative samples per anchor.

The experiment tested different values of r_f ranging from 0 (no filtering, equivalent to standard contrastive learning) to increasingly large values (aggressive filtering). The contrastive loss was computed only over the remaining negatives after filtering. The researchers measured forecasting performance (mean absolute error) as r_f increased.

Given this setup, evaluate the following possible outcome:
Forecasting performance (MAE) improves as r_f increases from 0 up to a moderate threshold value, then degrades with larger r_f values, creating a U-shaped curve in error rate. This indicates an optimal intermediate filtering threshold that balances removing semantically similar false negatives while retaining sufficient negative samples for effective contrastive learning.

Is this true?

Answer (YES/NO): YES